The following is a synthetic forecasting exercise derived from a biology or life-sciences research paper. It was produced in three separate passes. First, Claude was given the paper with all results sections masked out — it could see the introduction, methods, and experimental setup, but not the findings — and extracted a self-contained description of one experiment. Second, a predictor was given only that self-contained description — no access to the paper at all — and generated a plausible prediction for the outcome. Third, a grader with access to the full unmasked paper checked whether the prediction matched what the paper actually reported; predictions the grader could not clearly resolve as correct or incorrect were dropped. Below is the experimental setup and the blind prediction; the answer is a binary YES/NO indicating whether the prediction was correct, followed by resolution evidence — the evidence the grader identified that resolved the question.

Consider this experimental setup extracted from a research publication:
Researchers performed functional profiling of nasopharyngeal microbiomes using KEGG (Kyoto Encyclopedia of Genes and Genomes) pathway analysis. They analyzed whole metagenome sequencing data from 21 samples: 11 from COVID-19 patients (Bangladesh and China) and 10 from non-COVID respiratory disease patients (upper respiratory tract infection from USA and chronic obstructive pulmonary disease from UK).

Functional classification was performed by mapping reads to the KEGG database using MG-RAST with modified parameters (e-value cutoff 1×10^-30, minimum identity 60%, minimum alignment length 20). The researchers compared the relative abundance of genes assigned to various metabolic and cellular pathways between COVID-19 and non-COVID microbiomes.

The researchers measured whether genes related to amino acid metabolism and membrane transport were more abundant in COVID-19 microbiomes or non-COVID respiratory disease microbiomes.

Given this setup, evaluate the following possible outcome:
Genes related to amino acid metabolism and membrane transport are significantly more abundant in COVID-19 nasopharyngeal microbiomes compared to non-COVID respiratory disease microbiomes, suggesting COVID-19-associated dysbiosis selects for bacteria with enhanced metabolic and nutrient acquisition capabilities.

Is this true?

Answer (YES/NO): YES